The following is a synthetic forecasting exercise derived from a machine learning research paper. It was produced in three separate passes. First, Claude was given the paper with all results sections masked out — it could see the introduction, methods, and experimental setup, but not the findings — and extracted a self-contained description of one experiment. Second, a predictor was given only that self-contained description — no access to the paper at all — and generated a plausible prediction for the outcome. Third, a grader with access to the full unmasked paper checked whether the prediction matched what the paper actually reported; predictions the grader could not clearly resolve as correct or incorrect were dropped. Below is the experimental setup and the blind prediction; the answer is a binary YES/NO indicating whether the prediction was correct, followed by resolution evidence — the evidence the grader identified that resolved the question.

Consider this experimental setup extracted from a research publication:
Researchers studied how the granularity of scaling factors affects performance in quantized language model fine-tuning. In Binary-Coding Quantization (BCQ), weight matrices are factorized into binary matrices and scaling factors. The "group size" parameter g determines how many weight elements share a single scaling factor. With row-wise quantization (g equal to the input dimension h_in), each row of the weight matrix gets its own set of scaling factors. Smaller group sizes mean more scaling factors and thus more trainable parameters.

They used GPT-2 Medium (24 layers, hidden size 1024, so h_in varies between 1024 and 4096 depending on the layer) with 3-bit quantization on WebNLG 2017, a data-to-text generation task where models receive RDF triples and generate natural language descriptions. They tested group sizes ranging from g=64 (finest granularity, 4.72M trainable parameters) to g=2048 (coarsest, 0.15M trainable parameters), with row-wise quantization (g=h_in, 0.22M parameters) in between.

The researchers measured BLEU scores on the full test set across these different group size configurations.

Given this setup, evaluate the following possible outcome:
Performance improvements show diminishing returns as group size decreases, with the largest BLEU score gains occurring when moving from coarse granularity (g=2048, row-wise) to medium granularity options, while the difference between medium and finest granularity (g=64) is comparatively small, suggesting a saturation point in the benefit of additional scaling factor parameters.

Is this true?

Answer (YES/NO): NO